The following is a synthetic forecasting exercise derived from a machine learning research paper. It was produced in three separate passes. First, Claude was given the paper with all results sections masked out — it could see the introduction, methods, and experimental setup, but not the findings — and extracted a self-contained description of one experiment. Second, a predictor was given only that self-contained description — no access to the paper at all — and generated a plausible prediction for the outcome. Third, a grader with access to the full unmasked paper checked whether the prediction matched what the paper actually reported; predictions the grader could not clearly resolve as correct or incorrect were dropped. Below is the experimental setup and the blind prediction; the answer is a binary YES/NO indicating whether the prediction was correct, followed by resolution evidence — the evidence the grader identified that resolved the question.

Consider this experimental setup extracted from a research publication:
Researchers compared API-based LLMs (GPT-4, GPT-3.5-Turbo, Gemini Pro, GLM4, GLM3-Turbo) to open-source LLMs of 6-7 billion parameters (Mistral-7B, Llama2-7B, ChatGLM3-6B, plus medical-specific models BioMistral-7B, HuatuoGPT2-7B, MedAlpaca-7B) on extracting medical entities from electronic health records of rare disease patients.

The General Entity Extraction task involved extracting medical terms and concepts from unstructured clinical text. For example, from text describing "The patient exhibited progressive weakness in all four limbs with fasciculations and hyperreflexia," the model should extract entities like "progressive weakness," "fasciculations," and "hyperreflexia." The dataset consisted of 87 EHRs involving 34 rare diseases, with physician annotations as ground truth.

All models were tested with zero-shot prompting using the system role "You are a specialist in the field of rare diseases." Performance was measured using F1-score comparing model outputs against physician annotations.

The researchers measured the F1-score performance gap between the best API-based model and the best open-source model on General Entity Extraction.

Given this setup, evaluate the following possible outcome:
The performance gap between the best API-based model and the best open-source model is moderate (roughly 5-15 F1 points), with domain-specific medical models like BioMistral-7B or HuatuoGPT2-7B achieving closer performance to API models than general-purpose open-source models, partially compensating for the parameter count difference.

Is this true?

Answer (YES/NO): NO